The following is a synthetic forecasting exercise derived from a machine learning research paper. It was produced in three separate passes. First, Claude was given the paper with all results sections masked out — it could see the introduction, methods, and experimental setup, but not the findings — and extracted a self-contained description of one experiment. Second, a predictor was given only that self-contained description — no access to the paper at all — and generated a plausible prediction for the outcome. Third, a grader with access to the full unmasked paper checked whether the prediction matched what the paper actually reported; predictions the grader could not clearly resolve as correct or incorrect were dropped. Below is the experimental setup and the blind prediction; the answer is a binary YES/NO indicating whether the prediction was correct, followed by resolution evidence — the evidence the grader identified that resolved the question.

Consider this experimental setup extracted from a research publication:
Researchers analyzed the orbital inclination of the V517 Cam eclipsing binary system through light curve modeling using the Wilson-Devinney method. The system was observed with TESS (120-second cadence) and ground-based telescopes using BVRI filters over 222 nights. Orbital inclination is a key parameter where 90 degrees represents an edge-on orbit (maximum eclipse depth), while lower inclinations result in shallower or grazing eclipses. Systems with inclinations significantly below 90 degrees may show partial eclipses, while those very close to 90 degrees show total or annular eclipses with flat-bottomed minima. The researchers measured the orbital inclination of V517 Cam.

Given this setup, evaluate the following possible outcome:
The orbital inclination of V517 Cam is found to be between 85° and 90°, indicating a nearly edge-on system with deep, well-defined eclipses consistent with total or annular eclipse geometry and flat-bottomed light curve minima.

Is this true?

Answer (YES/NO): YES